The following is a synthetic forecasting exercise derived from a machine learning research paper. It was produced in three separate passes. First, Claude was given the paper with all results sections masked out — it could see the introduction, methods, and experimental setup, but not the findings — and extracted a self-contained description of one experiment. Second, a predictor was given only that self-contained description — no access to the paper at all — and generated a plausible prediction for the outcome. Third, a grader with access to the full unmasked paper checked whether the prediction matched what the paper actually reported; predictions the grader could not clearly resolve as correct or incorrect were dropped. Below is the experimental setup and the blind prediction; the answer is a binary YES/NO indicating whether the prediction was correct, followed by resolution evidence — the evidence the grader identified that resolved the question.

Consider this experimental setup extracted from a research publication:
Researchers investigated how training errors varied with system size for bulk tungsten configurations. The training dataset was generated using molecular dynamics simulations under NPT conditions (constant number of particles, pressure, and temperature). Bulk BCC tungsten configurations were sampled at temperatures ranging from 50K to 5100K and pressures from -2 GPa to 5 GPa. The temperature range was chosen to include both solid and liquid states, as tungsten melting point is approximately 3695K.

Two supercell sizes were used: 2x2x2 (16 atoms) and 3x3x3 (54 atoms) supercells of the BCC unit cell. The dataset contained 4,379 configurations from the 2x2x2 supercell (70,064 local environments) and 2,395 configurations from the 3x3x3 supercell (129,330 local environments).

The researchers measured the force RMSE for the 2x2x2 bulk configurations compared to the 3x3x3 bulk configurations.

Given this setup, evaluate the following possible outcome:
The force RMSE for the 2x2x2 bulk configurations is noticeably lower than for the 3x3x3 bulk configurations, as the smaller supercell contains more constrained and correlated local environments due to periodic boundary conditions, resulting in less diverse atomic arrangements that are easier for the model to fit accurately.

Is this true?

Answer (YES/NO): NO